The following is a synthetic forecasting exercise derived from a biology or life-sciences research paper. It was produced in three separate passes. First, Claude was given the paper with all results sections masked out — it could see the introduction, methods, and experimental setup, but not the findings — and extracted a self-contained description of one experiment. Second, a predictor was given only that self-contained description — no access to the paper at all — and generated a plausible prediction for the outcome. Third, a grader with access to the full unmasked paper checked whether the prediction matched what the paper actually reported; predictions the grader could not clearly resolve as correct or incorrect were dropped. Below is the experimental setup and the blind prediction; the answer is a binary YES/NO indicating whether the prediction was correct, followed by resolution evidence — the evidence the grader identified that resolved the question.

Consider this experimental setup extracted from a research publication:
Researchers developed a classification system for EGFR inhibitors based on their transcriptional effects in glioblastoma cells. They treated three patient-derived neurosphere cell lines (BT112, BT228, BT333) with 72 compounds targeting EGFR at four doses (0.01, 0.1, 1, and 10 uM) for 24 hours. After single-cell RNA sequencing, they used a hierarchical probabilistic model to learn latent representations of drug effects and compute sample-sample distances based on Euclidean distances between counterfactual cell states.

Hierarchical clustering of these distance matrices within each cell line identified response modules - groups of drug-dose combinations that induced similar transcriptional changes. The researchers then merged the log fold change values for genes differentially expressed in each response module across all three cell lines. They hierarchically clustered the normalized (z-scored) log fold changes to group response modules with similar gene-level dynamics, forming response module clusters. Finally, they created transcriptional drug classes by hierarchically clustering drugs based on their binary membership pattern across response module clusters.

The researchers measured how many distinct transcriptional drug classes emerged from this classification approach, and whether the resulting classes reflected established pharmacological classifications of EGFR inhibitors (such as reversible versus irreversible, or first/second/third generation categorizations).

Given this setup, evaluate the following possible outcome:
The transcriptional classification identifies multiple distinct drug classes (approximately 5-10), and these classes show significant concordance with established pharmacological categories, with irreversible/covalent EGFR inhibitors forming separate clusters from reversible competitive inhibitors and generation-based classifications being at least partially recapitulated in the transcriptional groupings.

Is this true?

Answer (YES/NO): NO